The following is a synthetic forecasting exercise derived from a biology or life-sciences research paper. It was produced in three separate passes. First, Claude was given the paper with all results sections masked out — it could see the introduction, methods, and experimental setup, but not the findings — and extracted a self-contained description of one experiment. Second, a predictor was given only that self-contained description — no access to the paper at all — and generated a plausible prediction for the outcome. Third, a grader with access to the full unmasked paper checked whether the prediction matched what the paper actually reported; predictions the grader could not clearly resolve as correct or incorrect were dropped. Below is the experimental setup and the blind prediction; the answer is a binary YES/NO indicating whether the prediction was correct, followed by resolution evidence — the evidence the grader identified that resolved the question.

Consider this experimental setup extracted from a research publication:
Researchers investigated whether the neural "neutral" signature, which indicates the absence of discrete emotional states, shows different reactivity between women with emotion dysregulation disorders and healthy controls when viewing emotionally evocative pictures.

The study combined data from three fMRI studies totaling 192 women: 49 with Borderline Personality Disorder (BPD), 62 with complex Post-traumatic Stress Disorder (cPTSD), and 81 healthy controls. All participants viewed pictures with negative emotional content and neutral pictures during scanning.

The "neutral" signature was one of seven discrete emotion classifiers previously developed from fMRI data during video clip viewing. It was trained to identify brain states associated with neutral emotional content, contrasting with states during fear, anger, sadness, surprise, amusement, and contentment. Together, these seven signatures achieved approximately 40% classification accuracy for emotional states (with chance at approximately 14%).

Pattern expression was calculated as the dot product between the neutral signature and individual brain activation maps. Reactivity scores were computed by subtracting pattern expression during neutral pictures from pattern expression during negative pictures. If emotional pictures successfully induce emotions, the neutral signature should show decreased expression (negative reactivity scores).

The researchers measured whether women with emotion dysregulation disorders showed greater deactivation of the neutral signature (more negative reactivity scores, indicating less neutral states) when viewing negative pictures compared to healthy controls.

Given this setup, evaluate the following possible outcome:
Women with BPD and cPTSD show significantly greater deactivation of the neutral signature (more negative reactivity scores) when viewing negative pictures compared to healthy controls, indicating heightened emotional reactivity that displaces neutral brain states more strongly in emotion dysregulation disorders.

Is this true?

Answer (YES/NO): NO